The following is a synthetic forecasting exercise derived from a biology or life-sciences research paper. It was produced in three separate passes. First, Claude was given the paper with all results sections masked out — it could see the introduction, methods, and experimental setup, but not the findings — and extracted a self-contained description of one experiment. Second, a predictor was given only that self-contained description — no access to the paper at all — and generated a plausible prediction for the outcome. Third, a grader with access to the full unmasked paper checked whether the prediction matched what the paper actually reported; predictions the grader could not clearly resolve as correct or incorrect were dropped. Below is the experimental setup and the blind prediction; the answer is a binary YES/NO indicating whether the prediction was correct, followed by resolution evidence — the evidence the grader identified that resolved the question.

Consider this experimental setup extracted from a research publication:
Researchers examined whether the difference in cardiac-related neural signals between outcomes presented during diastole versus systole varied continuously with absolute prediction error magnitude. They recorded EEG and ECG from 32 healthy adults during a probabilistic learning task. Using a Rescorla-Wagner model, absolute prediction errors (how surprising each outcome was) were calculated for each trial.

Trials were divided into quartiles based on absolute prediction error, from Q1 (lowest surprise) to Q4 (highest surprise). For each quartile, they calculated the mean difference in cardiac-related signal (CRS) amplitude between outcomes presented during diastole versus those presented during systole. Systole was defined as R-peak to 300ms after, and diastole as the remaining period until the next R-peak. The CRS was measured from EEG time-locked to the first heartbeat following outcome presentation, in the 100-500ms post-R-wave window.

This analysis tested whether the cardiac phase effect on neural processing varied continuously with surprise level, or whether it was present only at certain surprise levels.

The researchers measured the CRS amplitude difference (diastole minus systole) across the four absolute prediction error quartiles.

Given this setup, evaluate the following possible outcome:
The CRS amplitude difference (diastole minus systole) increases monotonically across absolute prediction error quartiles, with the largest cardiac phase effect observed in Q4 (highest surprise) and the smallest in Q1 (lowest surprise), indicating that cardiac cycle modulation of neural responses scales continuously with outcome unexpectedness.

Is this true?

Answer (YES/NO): NO